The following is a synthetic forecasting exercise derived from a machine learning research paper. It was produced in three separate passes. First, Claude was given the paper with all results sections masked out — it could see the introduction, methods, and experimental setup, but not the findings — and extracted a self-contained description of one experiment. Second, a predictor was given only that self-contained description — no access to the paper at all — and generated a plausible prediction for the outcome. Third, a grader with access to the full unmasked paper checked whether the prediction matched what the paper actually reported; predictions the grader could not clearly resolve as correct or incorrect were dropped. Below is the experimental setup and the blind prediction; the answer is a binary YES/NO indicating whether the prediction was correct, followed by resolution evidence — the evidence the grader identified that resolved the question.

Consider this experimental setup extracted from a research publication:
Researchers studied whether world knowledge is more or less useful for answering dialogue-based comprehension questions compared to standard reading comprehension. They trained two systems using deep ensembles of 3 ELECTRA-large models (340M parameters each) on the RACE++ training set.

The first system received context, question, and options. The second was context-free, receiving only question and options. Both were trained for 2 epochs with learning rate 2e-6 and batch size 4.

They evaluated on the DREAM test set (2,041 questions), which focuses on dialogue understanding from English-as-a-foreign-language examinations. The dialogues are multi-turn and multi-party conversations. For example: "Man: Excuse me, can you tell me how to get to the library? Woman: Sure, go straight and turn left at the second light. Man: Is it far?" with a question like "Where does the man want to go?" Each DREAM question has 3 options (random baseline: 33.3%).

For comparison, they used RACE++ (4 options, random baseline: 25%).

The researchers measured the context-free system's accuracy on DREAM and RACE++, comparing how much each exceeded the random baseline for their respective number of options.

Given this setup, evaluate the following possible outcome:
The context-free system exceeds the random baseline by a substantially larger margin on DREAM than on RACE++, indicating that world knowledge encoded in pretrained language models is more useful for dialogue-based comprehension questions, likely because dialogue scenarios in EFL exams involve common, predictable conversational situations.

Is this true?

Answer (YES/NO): NO